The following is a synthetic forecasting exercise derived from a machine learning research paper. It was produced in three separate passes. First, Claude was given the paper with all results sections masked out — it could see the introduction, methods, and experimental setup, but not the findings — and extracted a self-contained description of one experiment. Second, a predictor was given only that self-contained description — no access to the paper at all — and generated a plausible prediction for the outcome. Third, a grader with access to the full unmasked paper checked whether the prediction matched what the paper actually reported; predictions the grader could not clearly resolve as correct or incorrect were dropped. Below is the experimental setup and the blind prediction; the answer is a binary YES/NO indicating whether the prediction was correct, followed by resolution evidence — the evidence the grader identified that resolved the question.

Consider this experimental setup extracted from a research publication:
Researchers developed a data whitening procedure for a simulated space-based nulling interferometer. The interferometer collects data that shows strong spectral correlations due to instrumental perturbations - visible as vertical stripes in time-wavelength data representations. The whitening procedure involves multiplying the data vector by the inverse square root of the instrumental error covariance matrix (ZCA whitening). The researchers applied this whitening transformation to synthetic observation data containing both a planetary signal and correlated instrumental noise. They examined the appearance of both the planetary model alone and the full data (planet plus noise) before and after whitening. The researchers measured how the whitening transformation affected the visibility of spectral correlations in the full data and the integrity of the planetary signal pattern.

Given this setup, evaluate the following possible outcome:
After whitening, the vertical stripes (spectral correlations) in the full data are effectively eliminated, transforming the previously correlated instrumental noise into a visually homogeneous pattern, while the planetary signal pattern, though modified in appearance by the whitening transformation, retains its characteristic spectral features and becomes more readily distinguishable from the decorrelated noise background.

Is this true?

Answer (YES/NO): YES